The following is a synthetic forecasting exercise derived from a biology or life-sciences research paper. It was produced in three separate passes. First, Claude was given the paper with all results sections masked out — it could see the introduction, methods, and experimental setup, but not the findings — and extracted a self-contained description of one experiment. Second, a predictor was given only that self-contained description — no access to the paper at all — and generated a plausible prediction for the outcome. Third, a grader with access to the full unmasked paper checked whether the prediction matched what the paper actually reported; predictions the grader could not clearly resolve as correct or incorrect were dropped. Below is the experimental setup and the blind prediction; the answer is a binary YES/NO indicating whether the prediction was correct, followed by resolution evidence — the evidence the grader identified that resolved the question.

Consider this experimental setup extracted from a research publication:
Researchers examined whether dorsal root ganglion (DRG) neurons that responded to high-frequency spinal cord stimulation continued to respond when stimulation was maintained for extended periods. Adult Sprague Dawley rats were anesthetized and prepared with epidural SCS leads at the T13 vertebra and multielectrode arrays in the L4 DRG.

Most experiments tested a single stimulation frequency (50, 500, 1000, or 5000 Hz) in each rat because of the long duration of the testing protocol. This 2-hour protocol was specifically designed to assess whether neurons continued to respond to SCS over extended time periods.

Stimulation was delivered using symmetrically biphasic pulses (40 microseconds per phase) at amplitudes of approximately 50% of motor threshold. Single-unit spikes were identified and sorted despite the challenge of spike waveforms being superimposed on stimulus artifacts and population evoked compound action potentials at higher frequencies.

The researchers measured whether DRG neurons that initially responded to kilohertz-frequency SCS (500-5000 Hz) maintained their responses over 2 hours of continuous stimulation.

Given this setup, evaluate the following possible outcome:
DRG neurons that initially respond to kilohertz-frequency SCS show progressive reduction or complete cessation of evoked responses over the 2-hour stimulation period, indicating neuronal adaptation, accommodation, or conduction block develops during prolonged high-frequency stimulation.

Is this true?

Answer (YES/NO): NO